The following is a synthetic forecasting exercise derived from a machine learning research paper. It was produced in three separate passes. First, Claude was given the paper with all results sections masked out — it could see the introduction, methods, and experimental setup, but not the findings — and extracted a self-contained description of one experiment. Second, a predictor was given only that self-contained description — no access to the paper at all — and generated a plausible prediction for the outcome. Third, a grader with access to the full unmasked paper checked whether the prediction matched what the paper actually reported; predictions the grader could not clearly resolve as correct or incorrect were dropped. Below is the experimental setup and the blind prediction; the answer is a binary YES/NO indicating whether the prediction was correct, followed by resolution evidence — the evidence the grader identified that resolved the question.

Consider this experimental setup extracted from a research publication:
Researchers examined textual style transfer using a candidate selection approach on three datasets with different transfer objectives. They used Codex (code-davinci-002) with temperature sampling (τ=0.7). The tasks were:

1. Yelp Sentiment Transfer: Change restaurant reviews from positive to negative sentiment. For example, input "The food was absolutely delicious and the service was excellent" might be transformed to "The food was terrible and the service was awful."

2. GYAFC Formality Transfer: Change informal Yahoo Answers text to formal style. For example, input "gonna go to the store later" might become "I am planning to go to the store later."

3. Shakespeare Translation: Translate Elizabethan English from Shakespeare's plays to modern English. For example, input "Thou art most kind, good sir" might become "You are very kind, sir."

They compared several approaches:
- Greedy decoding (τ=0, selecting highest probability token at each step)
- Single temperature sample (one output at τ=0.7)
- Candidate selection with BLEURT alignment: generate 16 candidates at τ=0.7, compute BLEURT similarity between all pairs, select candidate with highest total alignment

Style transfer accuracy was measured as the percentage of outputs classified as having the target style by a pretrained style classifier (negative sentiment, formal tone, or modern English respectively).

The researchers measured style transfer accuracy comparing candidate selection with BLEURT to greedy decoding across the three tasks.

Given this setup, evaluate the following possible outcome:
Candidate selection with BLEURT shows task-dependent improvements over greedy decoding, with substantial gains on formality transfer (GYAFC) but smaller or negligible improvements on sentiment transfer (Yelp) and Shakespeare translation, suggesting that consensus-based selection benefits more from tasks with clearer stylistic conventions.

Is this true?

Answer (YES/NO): NO